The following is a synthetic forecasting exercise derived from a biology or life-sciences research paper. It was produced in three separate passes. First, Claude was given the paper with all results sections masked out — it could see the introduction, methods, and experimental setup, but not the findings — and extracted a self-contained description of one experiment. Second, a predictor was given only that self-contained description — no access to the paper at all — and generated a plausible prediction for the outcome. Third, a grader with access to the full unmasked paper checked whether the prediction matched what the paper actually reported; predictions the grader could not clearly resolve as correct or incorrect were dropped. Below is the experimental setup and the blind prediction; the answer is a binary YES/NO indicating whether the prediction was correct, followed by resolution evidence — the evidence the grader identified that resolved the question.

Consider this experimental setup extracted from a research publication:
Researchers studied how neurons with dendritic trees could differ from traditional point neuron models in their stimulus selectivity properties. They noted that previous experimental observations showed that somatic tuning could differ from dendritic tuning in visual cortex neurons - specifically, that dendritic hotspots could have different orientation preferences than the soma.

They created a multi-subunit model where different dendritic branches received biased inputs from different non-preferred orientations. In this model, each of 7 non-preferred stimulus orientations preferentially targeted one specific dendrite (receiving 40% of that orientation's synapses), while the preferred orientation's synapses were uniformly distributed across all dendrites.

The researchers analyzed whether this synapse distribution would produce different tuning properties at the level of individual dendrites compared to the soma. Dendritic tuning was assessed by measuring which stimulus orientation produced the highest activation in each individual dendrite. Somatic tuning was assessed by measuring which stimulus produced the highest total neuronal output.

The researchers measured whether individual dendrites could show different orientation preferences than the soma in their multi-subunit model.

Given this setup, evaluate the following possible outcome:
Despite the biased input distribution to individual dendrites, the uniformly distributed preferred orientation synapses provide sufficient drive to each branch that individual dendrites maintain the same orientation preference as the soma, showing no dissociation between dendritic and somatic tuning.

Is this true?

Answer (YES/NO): NO